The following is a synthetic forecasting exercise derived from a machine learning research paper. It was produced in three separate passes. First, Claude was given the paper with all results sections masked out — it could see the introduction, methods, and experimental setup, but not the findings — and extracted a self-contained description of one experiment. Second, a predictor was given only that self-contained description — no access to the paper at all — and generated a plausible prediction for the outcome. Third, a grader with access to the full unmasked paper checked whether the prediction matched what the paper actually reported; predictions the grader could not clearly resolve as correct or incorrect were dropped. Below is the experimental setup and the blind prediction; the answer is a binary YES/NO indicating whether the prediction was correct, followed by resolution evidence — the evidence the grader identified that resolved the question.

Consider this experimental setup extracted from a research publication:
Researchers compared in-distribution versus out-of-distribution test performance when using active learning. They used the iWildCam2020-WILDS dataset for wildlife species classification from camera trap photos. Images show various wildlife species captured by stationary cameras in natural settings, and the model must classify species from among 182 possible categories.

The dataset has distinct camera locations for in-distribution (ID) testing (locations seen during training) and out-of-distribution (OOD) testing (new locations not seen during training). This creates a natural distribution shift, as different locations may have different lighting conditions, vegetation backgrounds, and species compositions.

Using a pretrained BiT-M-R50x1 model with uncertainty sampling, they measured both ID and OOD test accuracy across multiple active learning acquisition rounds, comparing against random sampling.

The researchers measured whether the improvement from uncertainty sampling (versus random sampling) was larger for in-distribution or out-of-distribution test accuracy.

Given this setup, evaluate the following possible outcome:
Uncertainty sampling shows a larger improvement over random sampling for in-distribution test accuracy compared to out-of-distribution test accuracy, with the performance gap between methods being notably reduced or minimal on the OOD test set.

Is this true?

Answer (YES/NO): NO